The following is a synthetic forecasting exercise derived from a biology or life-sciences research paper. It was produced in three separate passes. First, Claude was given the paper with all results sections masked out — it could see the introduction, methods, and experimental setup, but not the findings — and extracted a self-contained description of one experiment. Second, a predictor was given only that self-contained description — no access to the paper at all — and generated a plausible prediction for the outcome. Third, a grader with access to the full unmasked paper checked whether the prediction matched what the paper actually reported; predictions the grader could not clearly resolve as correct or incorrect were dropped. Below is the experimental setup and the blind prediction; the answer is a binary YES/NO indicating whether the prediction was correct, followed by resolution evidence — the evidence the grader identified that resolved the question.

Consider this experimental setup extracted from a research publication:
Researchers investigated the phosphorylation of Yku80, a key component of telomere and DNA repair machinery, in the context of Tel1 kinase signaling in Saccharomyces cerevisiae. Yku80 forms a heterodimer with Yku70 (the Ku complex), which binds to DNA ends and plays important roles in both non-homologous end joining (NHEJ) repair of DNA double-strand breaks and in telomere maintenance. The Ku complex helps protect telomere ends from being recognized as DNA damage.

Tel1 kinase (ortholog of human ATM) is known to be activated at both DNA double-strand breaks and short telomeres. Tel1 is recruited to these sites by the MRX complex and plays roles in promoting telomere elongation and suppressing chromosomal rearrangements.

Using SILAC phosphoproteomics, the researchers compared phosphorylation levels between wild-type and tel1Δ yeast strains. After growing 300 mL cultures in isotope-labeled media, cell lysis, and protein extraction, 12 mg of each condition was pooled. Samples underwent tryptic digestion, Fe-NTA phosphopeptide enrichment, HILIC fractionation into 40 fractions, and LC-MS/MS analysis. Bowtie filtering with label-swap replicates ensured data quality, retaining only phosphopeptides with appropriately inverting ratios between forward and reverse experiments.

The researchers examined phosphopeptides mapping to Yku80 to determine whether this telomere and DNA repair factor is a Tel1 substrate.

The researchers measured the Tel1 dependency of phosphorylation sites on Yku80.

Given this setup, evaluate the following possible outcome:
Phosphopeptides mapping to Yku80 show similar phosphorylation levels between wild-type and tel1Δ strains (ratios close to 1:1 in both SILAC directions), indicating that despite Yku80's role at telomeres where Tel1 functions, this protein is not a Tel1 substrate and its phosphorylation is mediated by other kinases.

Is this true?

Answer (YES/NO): NO